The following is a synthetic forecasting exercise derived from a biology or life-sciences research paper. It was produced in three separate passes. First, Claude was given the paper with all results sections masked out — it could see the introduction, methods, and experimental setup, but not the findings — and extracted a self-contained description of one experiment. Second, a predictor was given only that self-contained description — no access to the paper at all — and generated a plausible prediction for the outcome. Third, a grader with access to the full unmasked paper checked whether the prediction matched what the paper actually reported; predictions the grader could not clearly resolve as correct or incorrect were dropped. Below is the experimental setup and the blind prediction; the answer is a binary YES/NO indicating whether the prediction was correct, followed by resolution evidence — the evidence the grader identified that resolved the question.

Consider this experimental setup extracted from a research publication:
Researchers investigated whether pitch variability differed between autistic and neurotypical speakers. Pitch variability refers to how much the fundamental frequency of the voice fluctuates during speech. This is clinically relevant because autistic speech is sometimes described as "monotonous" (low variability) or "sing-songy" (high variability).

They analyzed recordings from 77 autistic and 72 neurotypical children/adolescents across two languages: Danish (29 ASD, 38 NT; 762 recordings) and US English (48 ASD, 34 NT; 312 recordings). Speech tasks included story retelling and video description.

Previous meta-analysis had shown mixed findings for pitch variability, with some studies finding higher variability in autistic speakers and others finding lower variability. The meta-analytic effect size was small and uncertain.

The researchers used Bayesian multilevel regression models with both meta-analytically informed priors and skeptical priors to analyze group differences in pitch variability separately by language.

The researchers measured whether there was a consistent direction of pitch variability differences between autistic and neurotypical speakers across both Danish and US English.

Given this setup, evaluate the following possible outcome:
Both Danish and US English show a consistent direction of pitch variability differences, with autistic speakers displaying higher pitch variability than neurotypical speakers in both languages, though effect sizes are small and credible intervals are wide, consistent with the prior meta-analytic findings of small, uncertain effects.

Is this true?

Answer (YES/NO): NO